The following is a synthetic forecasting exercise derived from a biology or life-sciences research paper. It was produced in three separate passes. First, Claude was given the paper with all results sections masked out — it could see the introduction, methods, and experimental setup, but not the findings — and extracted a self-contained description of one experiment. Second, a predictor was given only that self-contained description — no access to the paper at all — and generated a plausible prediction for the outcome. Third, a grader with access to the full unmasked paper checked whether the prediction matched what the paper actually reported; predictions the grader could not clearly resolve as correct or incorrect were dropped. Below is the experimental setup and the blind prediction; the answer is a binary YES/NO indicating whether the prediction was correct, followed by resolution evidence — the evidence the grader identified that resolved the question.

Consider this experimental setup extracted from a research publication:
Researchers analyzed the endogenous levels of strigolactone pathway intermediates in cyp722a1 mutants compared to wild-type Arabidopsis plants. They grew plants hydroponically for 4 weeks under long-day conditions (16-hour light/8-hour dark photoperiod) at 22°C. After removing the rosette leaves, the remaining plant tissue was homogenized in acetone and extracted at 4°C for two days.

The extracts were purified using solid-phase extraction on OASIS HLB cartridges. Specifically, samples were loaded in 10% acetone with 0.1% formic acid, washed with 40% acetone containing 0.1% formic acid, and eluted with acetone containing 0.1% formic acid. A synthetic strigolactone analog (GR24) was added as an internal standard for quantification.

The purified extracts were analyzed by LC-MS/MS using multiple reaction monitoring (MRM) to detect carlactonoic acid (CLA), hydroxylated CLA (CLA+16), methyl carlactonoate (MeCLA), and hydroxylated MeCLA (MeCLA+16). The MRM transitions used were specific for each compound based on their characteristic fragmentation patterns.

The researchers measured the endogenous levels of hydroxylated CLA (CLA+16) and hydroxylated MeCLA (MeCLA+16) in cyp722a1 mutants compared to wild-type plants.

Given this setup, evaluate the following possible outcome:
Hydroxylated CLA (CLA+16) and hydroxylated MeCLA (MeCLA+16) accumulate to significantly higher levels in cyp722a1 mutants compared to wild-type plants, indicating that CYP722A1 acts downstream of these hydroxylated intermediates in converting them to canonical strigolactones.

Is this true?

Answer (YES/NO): NO